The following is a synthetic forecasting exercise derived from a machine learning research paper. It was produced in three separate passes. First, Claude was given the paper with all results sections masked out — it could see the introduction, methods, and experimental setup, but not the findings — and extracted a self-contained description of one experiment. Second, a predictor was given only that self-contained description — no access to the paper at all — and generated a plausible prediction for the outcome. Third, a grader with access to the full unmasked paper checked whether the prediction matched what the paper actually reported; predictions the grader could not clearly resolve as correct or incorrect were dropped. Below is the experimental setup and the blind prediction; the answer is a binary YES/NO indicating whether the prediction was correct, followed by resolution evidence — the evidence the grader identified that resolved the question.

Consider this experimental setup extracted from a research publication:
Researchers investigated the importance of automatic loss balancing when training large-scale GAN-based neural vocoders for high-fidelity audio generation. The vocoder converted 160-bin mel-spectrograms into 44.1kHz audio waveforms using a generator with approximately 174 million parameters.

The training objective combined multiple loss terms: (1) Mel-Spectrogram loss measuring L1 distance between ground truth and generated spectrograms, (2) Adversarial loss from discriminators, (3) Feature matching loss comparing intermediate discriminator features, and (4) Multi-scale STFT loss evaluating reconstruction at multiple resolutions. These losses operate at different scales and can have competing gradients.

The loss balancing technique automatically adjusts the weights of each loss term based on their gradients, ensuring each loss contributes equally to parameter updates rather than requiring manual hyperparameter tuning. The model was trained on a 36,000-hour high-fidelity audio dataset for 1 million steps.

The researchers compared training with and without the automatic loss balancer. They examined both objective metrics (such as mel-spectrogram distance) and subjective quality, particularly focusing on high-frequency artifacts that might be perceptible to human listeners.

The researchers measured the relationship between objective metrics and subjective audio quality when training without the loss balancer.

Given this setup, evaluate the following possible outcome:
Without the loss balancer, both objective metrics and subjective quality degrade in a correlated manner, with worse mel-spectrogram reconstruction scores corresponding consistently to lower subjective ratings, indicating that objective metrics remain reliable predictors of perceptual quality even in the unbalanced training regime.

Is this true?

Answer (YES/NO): NO